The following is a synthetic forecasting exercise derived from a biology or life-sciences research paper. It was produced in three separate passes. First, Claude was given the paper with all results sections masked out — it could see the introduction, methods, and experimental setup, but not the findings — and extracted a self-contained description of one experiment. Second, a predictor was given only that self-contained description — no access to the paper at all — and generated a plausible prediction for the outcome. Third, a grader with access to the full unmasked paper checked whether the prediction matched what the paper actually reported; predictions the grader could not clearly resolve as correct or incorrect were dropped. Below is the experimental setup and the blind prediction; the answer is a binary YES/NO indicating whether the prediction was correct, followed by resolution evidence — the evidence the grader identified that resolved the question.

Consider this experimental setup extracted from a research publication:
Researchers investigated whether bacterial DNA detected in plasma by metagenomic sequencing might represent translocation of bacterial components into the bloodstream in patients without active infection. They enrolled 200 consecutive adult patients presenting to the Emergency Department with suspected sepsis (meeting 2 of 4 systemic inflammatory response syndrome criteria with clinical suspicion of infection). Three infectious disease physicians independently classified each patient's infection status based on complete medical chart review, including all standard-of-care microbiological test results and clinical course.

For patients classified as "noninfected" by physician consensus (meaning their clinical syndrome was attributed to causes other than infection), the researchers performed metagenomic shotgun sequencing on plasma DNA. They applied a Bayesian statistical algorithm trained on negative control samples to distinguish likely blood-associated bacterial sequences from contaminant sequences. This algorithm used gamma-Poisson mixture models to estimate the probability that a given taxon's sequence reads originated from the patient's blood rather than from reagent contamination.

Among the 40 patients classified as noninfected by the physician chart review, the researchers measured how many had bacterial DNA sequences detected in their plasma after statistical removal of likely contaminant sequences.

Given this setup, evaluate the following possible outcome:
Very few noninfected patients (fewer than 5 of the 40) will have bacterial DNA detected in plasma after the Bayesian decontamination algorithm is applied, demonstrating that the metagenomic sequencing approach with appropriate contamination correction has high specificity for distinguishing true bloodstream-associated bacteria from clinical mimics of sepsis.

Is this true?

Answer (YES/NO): NO